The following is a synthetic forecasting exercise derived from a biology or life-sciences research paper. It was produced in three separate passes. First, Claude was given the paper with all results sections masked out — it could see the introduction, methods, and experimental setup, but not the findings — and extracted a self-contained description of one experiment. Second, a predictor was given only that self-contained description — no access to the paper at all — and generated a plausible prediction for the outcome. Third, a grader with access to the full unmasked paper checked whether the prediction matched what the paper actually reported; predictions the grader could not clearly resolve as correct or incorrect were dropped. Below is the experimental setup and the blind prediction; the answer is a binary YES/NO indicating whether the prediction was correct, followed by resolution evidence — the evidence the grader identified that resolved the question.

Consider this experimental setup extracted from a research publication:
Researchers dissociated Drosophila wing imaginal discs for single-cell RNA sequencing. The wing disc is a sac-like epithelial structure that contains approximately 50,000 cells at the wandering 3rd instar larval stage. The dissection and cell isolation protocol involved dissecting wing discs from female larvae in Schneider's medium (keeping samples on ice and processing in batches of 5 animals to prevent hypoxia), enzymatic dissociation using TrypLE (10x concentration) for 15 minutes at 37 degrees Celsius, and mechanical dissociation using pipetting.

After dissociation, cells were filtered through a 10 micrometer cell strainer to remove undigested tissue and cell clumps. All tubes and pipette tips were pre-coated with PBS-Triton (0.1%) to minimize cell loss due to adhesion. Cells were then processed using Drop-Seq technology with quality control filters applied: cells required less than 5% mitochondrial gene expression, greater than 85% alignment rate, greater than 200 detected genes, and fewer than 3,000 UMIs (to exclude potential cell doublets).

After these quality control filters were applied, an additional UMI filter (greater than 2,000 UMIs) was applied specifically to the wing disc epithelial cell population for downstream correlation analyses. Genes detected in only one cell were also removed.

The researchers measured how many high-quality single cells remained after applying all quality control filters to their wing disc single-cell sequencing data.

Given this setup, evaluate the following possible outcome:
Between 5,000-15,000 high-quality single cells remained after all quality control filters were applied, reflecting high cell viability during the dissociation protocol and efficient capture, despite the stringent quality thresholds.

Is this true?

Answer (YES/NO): NO